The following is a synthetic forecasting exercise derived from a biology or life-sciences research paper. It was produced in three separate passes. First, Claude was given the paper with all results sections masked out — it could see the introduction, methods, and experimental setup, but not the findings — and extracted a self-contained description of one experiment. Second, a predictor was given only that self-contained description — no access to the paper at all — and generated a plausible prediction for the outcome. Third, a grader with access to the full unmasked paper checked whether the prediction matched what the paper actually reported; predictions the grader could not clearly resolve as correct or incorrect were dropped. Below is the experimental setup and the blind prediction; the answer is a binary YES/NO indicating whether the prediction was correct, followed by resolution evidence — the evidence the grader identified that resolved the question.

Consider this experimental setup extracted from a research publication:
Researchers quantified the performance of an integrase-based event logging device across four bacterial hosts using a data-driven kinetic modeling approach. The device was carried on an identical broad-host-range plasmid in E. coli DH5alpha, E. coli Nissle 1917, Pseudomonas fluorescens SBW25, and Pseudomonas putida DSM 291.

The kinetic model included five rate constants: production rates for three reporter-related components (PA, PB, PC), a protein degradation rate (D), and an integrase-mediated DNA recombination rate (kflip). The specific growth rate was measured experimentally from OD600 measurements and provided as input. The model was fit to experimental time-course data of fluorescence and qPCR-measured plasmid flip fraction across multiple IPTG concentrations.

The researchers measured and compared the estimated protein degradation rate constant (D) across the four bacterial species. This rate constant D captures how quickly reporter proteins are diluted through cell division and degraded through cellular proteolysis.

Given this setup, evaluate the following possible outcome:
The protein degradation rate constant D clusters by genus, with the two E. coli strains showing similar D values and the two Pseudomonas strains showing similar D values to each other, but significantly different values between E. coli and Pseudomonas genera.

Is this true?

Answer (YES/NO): NO